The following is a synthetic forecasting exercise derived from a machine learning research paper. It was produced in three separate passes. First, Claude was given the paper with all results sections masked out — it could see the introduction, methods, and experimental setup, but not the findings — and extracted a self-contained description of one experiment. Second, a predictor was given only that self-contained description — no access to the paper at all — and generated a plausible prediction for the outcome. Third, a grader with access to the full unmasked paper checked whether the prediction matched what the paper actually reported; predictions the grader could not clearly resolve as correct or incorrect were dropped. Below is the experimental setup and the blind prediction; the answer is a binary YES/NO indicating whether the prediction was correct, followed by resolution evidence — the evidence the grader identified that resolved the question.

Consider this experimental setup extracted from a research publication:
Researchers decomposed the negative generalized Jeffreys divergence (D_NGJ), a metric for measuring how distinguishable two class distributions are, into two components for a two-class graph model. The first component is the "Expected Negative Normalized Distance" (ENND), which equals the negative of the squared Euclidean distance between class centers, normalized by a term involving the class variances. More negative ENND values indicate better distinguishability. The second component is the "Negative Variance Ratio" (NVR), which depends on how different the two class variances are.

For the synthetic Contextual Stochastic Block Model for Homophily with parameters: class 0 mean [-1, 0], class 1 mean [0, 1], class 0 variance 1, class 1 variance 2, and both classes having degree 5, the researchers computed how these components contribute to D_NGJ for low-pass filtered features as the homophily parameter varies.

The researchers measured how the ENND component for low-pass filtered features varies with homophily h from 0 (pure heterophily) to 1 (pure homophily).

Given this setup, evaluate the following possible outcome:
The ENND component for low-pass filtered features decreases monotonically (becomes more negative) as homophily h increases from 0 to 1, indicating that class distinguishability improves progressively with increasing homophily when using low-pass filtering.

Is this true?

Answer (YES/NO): NO